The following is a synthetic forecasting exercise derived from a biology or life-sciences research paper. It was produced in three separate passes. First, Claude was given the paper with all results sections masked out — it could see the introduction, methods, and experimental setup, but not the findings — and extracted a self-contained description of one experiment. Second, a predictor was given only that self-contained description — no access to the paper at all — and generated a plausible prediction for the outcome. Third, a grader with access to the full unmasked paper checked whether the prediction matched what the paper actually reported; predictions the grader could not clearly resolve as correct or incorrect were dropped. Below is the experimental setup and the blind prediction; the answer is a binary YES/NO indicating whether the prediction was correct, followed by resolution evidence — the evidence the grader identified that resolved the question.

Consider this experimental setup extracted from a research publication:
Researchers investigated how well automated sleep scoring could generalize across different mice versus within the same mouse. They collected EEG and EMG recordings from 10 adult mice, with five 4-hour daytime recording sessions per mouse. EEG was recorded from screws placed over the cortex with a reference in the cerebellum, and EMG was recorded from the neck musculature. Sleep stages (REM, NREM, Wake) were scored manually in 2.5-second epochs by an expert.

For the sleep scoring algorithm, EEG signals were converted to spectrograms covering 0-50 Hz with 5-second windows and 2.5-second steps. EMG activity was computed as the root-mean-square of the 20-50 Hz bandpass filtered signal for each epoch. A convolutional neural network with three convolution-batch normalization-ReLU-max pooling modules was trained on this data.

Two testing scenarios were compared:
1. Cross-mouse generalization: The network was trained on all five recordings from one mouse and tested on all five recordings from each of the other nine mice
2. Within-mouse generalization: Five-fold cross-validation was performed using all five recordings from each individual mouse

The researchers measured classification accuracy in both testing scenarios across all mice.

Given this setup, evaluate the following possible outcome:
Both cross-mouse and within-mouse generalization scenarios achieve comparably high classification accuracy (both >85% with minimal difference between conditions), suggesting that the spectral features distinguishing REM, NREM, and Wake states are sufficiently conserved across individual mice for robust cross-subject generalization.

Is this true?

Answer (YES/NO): YES